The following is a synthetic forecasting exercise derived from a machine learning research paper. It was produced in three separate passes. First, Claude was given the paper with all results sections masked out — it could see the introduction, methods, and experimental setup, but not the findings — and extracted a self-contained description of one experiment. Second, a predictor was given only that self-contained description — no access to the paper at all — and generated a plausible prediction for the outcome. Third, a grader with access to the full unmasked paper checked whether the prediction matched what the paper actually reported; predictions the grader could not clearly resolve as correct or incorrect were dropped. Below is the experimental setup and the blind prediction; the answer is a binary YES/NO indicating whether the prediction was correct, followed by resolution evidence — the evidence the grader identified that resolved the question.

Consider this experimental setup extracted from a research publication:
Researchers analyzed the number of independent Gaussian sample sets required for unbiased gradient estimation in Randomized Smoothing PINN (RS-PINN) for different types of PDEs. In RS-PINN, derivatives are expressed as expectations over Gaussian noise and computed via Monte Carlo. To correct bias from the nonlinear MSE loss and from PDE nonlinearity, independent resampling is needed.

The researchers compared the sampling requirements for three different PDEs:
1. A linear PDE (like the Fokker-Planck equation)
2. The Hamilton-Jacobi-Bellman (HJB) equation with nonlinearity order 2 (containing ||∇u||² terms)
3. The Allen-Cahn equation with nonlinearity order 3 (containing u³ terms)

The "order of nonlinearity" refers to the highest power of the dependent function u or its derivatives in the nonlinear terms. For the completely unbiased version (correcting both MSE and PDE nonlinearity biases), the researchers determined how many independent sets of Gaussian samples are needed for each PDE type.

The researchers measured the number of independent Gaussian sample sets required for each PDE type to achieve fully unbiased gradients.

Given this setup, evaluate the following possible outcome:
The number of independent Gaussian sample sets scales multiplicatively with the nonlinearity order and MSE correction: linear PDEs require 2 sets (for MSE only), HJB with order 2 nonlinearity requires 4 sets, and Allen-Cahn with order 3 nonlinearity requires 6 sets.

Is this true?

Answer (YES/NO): YES